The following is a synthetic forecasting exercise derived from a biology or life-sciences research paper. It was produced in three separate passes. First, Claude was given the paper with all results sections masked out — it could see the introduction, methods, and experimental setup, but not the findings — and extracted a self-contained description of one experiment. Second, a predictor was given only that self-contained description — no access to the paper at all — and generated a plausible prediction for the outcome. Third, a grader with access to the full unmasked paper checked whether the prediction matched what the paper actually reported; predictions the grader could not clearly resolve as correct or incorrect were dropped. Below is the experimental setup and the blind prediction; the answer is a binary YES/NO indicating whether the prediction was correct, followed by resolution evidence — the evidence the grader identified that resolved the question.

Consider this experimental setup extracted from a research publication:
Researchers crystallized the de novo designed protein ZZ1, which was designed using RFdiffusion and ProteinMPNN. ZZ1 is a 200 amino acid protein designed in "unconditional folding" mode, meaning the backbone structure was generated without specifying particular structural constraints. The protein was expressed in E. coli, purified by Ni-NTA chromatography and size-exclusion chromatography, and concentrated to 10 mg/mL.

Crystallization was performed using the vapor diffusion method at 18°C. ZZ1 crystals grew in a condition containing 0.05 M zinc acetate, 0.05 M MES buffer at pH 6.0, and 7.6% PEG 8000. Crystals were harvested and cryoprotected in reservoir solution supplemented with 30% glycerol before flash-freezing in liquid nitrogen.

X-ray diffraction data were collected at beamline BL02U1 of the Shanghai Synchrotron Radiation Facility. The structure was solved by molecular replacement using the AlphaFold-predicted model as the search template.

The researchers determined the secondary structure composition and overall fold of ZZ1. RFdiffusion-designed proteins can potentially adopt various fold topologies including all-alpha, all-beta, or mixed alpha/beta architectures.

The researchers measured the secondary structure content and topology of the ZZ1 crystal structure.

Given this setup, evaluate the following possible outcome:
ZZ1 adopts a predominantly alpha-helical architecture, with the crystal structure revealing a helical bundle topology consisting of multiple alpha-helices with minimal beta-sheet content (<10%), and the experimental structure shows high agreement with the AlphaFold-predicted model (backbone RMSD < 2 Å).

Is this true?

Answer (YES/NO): YES